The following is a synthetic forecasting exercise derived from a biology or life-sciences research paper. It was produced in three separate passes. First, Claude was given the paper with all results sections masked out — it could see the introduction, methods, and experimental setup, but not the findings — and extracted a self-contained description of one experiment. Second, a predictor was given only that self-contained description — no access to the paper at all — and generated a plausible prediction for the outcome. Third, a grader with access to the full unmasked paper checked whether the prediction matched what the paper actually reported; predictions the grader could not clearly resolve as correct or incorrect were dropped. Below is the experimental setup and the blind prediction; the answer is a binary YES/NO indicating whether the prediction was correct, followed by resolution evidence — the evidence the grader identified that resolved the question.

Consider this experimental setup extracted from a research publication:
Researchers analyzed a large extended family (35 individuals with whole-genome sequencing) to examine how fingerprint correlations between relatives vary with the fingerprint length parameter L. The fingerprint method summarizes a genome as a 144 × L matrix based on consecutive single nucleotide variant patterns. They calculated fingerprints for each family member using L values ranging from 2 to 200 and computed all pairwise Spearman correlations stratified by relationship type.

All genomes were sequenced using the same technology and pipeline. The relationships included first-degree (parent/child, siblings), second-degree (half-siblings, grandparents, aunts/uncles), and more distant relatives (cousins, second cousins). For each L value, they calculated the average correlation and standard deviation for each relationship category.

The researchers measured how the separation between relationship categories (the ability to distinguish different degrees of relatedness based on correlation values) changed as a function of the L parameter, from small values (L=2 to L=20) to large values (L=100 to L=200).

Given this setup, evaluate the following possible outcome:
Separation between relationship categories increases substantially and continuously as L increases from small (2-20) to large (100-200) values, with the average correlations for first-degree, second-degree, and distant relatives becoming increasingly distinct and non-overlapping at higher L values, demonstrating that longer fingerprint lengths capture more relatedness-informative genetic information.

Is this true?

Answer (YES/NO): NO